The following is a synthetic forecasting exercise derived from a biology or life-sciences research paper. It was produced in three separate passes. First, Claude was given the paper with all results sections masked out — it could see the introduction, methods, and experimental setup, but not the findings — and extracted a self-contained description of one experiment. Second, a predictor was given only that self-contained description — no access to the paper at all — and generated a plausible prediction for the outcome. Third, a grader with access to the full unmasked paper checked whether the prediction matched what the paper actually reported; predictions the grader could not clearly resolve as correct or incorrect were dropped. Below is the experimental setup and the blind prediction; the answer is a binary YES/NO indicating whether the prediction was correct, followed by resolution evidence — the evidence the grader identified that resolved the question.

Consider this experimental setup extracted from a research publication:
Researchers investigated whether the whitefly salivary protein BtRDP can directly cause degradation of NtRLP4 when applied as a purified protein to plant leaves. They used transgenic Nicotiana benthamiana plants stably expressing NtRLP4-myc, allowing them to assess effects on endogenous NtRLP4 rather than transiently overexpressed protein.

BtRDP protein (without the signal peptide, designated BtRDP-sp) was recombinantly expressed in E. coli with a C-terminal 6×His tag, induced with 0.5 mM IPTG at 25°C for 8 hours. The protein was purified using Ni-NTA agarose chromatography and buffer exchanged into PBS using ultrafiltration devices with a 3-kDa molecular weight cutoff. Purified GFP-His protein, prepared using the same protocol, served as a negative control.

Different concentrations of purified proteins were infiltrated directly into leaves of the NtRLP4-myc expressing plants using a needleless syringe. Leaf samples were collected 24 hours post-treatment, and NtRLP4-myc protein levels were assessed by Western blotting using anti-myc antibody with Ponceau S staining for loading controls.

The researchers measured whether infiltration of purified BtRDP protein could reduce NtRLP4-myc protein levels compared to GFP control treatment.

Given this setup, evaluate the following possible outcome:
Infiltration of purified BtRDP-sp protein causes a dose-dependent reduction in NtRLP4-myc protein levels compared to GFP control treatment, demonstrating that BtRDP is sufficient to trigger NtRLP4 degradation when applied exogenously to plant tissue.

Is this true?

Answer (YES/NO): YES